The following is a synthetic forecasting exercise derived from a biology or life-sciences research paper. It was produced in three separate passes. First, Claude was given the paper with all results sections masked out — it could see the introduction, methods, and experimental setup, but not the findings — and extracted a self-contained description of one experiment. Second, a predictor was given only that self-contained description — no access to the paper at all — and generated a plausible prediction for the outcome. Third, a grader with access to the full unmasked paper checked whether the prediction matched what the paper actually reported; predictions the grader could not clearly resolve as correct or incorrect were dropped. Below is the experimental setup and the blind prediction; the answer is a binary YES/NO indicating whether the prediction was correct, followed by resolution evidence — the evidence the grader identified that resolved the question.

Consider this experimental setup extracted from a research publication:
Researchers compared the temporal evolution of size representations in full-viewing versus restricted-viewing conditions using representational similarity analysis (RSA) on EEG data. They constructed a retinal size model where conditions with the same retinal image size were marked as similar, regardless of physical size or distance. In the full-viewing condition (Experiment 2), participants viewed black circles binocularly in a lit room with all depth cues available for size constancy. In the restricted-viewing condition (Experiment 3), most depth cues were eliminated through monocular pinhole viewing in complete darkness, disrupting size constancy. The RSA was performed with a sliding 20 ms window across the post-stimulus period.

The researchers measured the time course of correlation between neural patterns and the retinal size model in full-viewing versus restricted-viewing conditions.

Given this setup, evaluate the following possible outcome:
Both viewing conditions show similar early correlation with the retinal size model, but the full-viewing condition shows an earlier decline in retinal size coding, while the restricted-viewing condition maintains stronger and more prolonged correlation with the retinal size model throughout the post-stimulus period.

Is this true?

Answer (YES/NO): NO